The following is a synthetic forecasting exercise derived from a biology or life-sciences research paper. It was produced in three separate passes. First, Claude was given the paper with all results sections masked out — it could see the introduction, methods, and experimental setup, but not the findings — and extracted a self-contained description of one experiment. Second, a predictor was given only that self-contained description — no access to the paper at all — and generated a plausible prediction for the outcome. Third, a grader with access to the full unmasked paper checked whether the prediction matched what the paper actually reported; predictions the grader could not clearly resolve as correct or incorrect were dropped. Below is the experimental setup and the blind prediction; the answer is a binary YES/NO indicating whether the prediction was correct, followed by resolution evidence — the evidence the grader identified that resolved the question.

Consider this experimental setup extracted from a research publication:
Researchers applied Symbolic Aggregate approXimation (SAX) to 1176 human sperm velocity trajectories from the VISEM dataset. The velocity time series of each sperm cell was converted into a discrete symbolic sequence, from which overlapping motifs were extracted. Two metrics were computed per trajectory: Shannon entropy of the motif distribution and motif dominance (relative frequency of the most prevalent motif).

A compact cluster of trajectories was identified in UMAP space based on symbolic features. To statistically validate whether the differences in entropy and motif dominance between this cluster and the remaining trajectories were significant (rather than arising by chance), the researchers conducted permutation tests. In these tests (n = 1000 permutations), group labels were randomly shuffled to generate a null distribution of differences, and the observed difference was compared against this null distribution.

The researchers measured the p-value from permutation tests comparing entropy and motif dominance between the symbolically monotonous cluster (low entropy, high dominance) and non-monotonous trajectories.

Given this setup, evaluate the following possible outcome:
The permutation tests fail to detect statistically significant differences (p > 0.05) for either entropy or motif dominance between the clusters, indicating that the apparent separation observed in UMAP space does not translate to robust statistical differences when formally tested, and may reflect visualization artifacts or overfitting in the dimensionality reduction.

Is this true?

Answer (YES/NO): NO